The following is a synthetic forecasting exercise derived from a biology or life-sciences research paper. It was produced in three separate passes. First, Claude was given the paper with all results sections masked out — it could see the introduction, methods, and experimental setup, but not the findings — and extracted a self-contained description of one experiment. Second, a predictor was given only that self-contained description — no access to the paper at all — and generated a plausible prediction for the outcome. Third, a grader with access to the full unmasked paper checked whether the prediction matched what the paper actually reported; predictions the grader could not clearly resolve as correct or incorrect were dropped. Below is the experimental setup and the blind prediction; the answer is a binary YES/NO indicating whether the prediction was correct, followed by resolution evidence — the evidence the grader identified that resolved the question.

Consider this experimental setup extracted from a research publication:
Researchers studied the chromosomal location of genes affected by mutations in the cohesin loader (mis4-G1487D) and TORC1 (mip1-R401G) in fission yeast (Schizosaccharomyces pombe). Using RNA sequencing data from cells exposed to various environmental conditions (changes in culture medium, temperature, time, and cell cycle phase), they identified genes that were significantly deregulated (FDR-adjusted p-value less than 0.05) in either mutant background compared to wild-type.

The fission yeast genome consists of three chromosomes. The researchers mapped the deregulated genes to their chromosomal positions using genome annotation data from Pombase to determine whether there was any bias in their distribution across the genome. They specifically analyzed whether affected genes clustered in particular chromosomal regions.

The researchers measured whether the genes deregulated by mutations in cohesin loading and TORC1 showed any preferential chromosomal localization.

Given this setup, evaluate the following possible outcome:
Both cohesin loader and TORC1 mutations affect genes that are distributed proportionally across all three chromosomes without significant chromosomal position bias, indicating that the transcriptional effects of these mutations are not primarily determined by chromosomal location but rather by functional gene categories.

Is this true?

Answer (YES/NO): NO